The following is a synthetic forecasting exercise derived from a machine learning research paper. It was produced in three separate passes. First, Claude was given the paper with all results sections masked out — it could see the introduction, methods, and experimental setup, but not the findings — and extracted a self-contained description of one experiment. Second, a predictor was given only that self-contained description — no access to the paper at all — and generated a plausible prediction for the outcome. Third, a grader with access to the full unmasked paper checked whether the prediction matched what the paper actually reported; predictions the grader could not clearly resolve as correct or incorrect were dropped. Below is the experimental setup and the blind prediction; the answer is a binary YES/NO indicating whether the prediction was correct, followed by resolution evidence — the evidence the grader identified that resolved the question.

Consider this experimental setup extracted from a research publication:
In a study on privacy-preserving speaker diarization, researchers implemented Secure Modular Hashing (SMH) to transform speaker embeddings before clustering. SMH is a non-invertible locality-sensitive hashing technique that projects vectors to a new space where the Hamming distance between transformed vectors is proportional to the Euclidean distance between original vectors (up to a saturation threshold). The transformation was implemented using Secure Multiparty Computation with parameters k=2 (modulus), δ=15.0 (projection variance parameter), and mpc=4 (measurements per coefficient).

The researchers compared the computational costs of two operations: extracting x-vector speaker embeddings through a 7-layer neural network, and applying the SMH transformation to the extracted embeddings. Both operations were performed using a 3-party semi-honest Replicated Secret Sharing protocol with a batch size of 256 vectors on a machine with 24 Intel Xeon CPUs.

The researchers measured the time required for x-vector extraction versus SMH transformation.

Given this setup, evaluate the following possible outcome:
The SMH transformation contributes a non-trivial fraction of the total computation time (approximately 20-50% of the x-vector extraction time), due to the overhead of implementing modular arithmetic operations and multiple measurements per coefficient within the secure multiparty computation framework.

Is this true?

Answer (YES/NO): NO